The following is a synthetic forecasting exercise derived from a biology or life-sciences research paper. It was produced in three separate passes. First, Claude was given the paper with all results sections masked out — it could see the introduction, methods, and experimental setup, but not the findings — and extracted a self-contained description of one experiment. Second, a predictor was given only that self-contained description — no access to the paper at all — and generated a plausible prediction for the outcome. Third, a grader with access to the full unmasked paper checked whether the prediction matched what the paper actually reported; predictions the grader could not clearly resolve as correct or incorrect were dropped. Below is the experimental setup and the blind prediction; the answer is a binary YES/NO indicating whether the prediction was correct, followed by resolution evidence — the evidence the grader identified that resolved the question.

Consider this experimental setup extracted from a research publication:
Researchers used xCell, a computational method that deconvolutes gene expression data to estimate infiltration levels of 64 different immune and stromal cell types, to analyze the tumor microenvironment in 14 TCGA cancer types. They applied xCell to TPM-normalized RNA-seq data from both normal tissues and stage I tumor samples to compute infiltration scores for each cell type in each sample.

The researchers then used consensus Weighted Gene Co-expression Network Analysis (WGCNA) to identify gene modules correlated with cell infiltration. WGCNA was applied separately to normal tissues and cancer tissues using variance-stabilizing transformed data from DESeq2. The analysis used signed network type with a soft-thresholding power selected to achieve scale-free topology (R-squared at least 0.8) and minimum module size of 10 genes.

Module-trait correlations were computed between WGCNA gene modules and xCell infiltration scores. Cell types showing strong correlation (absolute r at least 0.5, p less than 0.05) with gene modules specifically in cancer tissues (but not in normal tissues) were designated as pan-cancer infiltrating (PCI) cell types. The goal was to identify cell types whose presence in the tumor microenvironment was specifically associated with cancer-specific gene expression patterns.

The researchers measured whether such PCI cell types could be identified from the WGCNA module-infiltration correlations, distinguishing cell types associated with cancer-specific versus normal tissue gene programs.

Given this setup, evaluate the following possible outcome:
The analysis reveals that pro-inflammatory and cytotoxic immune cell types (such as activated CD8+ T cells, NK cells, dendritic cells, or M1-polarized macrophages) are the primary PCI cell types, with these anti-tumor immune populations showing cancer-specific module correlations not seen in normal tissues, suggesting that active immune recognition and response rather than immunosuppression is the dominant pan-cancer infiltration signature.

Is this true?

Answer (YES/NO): NO